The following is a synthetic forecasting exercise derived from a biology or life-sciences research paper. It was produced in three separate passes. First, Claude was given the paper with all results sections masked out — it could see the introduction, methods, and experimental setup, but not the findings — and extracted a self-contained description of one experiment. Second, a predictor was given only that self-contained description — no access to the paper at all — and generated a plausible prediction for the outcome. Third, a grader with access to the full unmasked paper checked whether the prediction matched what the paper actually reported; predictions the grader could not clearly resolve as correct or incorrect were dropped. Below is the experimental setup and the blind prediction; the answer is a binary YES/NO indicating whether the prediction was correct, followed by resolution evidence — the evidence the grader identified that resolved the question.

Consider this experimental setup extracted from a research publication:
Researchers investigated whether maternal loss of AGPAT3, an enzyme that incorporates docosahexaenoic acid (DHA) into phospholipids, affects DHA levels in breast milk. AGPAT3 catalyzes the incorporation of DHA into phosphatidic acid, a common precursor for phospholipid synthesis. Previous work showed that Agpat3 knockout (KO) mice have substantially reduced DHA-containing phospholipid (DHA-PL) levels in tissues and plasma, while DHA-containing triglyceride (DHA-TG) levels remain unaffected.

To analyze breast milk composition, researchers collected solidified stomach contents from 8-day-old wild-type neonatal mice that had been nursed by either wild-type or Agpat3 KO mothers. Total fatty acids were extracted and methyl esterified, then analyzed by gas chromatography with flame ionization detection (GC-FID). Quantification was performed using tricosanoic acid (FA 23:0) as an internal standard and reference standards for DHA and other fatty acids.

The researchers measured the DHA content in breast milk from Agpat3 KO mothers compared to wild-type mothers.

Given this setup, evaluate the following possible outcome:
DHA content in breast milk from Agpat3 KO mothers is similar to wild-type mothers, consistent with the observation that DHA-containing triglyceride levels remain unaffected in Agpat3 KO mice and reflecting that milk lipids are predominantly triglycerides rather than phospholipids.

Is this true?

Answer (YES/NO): YES